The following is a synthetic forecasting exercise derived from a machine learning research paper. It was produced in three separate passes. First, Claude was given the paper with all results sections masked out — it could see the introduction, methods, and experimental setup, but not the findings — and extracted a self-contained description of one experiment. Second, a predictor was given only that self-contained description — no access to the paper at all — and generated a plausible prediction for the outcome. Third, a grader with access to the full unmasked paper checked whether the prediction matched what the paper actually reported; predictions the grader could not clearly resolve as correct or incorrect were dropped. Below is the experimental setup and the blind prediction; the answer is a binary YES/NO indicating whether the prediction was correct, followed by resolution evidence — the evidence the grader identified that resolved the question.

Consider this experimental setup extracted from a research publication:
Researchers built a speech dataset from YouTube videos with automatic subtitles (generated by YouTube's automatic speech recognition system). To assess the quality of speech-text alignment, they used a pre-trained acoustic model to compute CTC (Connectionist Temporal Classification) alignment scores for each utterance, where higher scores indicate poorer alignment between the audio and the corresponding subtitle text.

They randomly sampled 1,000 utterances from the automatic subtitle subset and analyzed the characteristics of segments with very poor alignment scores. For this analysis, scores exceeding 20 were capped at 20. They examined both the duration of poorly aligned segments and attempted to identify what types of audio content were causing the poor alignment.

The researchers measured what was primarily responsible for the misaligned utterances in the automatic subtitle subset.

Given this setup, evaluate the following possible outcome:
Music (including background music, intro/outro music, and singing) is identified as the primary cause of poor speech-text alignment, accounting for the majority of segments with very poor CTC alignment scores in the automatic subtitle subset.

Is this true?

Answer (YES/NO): NO